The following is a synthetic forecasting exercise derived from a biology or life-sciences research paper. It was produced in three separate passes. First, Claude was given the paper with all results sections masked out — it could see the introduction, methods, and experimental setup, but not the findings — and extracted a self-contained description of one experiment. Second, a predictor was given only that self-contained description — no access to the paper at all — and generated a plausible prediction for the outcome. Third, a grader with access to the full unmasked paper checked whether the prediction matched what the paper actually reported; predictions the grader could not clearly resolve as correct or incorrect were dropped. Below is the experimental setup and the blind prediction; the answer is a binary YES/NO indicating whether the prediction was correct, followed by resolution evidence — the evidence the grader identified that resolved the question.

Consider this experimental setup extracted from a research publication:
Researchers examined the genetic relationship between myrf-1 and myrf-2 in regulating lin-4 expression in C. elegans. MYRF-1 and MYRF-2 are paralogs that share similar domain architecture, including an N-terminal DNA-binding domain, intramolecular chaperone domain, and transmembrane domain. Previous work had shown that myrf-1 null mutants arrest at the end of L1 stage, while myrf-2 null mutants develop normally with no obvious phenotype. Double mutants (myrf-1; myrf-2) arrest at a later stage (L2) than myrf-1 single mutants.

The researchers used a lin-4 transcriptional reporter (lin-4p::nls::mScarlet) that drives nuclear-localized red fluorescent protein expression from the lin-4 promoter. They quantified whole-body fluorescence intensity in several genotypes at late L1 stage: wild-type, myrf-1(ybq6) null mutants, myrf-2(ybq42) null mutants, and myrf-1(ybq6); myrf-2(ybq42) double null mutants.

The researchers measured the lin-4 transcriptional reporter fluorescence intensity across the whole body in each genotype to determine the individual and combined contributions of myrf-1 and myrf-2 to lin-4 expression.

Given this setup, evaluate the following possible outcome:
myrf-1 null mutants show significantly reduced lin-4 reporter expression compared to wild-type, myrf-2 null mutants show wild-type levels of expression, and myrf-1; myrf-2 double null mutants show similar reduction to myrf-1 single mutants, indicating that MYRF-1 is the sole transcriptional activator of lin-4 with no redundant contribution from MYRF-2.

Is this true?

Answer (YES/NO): NO